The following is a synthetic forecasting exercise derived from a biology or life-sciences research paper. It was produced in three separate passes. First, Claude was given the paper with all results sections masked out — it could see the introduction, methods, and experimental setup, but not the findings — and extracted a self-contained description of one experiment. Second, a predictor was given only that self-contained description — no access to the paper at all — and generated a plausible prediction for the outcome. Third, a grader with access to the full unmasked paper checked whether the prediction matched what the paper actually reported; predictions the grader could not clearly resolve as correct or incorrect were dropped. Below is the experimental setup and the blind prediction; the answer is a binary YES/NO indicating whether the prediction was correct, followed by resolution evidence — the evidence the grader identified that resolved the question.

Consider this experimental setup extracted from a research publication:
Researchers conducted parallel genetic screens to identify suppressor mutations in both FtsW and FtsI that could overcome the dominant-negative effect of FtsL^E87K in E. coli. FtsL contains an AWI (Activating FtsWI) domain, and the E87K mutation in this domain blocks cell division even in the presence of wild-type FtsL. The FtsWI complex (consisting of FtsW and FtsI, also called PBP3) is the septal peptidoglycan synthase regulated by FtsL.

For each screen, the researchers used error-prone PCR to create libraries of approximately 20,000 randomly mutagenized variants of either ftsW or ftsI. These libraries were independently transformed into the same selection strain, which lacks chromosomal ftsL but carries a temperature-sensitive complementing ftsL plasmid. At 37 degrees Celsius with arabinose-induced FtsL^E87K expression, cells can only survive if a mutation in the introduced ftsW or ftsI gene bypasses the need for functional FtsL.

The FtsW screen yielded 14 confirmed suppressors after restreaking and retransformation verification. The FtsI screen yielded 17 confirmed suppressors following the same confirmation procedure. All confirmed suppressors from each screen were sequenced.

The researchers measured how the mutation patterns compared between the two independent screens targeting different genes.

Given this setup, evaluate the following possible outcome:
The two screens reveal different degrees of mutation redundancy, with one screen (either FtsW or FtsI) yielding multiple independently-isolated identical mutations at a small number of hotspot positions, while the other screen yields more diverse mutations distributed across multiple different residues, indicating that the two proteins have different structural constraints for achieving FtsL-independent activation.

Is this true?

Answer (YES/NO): NO